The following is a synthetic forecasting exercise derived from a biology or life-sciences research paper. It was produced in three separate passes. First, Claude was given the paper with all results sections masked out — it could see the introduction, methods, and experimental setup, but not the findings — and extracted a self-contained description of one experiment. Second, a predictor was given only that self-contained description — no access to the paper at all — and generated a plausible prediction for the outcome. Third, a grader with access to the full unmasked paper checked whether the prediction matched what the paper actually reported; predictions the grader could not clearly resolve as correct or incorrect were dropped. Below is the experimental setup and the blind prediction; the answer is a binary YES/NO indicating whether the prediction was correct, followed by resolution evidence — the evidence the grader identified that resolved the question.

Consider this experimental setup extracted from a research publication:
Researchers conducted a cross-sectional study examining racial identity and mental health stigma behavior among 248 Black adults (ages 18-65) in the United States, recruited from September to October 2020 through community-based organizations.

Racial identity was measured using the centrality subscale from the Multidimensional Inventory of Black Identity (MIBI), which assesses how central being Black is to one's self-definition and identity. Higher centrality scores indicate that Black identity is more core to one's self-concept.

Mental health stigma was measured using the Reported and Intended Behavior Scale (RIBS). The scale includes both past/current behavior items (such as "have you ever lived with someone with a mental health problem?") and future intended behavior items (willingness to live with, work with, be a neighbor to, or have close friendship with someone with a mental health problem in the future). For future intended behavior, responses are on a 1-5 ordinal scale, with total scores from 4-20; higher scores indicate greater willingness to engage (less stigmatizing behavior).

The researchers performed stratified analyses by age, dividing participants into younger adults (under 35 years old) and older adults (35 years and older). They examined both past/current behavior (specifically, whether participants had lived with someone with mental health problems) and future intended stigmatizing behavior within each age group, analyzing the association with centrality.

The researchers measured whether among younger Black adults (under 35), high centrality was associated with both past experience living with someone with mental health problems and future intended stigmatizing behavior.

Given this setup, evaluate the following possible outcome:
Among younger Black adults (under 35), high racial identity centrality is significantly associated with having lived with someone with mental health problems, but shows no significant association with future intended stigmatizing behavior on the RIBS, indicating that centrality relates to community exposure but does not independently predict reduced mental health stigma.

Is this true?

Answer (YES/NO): NO